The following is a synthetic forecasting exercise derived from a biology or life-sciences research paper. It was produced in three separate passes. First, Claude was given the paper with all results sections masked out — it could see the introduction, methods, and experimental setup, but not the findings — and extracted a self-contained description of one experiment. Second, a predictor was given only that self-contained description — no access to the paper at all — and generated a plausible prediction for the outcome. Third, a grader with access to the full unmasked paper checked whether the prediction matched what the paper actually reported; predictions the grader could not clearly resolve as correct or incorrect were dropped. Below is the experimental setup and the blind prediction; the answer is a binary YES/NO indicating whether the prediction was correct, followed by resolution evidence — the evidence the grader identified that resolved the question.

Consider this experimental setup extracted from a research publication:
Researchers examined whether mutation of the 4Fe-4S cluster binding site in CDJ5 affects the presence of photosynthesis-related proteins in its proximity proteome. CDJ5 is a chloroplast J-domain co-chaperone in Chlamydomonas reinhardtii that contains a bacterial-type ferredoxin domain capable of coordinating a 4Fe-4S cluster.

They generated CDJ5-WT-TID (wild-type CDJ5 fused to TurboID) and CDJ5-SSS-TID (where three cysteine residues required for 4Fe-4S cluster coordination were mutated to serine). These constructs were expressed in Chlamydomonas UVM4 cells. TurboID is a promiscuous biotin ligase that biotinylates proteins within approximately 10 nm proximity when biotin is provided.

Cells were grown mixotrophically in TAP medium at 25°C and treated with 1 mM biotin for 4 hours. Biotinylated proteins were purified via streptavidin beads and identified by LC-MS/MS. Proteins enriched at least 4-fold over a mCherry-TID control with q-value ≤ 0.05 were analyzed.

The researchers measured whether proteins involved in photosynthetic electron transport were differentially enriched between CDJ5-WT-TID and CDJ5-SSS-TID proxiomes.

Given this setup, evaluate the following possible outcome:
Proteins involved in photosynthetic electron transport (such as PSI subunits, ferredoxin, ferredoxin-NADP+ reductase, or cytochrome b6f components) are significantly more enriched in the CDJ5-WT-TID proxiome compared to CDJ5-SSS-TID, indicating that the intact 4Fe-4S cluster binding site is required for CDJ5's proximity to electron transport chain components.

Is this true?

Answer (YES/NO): YES